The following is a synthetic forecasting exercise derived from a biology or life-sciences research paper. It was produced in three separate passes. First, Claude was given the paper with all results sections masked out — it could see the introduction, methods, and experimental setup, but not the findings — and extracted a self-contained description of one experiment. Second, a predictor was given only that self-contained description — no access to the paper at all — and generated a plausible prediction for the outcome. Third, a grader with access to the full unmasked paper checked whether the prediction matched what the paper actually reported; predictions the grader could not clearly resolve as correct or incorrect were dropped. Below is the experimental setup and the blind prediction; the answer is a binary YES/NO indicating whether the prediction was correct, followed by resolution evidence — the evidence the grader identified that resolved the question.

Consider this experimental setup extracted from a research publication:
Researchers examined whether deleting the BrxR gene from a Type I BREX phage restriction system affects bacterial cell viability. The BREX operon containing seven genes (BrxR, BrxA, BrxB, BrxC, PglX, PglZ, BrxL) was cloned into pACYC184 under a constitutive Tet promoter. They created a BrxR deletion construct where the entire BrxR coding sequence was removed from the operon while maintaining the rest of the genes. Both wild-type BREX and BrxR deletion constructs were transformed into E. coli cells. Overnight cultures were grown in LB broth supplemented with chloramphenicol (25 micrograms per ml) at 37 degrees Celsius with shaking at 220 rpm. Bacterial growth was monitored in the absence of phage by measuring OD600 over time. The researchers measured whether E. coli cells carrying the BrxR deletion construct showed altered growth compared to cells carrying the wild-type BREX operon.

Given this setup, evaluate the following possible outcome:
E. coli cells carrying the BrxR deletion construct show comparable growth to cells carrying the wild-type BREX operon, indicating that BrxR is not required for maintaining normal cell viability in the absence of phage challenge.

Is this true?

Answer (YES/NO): NO